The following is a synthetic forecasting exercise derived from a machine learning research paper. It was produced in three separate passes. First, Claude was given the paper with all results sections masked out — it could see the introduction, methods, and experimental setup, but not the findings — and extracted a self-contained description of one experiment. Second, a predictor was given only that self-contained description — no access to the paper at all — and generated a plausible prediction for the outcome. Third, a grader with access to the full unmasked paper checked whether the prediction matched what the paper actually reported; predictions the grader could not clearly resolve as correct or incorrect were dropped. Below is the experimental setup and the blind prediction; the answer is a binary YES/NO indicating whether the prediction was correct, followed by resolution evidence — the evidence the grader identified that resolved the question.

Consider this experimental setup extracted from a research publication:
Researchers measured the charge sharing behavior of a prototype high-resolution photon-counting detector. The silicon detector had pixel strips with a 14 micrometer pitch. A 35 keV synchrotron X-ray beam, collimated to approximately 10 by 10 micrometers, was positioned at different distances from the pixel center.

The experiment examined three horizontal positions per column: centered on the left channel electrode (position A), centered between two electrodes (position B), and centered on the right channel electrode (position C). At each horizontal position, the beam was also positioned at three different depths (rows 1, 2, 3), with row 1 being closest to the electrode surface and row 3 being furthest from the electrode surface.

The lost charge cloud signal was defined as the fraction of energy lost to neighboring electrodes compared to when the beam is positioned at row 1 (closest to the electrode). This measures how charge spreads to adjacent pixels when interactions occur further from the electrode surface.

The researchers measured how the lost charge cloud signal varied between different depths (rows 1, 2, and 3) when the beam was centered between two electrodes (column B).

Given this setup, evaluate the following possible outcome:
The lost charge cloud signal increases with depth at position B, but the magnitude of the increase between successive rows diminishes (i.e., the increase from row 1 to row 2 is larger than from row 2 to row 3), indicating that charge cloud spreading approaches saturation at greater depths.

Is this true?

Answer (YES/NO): NO